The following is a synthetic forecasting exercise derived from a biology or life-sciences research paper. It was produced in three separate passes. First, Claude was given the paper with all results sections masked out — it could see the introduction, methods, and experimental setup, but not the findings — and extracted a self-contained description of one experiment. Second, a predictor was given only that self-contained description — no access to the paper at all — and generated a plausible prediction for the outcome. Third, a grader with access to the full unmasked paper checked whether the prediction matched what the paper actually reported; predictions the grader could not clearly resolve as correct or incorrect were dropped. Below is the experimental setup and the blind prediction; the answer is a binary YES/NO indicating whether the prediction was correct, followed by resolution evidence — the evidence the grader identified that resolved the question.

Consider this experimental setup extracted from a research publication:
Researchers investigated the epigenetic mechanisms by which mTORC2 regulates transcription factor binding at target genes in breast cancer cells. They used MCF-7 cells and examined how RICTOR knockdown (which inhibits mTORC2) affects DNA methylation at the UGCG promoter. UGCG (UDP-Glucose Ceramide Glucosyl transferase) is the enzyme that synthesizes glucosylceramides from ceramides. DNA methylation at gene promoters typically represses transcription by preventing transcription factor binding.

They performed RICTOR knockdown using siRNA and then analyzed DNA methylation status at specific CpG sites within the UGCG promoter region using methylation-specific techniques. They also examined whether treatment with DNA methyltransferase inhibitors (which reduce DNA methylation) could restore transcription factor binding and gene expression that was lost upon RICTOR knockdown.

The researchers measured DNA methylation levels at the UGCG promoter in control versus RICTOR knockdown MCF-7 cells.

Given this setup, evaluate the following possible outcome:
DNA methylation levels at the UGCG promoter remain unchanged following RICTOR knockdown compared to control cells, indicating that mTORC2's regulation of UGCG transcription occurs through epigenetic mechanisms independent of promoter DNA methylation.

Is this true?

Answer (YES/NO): NO